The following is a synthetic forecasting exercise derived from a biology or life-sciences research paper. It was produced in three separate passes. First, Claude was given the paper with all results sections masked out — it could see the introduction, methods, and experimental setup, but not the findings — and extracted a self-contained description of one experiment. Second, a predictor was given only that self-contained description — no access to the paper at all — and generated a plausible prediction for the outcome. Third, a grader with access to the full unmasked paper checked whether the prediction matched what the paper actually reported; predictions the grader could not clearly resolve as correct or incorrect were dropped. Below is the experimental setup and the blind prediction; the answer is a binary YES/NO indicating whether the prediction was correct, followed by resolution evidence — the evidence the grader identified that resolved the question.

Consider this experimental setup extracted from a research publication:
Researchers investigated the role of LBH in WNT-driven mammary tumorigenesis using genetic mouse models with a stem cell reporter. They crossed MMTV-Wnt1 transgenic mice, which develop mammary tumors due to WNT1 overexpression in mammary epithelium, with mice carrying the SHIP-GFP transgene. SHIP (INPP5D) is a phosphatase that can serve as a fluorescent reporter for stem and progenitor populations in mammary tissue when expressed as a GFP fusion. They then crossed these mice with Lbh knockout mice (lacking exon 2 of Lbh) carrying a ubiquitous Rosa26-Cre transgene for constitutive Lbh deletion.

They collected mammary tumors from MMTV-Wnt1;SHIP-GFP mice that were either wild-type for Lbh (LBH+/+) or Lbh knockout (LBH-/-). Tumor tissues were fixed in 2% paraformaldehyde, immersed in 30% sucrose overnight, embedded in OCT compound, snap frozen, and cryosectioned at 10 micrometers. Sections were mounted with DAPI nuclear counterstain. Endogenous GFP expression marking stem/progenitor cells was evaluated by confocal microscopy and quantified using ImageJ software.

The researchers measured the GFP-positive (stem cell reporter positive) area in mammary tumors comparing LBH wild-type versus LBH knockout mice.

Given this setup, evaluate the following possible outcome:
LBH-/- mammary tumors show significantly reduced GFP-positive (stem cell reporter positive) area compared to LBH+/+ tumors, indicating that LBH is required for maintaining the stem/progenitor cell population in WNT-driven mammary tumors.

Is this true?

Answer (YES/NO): YES